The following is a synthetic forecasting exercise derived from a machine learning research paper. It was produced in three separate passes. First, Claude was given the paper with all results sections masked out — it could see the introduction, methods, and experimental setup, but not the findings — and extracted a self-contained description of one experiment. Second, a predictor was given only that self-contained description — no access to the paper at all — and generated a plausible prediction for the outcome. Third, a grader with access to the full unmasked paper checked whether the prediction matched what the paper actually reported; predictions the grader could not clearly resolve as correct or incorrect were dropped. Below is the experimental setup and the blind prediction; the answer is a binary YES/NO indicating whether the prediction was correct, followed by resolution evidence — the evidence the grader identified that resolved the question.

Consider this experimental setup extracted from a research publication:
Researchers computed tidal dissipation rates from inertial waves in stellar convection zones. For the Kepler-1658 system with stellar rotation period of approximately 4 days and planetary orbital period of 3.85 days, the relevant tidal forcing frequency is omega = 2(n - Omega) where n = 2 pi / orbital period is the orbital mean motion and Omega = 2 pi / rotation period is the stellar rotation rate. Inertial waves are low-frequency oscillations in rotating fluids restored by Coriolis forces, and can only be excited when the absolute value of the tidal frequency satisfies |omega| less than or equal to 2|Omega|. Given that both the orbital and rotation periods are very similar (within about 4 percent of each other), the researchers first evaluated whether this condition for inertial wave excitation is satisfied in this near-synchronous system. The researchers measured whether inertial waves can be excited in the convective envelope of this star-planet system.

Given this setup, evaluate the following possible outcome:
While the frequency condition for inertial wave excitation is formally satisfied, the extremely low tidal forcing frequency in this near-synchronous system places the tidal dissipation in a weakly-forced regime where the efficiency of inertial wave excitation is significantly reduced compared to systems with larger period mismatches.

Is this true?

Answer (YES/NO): NO